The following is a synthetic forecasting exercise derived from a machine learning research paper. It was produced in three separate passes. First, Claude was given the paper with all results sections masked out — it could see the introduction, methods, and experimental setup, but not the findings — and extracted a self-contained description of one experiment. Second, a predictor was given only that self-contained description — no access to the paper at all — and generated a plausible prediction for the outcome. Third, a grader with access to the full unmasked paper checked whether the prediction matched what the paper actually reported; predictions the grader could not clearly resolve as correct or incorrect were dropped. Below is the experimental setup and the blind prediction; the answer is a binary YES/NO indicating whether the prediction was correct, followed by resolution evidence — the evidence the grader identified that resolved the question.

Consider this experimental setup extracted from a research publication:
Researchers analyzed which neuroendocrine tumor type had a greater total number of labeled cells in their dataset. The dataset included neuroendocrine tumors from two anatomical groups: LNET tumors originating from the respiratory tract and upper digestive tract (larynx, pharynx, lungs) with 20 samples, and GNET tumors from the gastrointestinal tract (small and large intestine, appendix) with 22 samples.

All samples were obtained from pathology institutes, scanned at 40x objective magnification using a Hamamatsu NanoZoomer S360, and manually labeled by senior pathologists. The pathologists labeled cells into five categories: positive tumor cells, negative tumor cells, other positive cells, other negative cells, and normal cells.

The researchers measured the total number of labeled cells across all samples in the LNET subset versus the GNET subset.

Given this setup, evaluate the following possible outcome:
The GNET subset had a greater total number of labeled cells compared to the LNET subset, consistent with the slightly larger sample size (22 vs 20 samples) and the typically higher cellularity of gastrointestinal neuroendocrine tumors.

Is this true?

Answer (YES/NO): NO